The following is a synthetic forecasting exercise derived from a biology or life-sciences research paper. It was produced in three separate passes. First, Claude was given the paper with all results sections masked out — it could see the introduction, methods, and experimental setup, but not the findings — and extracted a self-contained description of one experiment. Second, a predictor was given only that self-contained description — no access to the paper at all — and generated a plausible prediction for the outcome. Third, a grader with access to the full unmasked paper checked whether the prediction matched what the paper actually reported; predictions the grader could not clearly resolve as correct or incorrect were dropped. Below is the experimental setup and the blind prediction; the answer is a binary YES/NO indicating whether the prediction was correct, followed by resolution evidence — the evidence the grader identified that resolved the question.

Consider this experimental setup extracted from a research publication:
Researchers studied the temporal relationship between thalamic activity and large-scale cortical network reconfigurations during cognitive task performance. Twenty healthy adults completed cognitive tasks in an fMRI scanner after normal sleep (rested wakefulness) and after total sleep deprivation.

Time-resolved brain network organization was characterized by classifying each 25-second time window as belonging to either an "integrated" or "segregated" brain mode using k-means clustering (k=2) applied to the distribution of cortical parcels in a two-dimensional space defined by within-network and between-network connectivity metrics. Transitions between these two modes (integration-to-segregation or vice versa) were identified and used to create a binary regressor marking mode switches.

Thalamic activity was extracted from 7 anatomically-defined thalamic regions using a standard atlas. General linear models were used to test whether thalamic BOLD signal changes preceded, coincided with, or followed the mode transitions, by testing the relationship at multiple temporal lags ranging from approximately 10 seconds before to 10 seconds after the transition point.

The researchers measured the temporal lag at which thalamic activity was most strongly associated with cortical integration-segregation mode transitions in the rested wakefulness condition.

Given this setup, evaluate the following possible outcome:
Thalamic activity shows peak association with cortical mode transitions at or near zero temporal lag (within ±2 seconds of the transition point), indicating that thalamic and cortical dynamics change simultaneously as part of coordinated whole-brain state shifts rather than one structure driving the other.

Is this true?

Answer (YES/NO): NO